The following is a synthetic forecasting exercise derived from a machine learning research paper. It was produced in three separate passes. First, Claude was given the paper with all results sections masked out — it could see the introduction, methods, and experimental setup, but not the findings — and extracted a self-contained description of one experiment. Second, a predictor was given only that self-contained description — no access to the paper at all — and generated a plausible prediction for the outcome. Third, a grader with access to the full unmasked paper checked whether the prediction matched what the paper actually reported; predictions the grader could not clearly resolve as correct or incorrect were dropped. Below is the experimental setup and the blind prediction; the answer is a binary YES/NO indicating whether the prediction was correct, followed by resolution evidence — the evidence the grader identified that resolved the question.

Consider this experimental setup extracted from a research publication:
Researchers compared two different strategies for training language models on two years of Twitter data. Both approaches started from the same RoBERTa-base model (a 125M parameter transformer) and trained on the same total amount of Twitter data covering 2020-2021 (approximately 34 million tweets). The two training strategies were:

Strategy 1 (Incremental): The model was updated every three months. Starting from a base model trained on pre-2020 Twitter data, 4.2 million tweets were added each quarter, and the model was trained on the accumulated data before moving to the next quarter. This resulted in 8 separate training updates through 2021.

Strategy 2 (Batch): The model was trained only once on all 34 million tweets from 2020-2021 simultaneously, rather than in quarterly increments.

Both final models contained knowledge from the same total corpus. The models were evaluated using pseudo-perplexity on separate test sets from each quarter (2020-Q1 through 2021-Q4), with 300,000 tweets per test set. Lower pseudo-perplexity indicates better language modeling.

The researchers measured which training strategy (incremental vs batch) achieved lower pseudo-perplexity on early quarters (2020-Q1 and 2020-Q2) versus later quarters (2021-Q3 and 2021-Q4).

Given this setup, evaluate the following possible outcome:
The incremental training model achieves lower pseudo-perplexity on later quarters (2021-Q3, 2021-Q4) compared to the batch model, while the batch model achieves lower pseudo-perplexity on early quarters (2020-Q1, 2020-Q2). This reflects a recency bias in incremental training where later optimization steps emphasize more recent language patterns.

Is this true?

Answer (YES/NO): YES